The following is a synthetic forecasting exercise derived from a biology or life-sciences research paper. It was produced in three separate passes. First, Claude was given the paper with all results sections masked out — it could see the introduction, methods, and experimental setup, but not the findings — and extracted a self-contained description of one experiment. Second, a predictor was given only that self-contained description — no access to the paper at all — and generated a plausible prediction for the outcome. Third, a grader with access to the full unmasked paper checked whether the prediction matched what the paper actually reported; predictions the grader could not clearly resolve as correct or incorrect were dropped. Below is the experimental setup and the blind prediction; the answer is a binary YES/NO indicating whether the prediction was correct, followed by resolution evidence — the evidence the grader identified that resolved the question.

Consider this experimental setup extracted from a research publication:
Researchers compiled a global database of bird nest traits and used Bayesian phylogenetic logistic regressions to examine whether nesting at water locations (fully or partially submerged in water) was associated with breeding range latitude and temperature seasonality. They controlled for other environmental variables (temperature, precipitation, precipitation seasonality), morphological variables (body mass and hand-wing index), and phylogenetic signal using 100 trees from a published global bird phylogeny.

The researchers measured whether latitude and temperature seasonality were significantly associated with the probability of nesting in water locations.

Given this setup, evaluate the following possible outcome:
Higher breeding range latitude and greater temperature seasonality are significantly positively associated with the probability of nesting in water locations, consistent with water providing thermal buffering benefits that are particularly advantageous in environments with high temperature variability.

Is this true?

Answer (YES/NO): NO